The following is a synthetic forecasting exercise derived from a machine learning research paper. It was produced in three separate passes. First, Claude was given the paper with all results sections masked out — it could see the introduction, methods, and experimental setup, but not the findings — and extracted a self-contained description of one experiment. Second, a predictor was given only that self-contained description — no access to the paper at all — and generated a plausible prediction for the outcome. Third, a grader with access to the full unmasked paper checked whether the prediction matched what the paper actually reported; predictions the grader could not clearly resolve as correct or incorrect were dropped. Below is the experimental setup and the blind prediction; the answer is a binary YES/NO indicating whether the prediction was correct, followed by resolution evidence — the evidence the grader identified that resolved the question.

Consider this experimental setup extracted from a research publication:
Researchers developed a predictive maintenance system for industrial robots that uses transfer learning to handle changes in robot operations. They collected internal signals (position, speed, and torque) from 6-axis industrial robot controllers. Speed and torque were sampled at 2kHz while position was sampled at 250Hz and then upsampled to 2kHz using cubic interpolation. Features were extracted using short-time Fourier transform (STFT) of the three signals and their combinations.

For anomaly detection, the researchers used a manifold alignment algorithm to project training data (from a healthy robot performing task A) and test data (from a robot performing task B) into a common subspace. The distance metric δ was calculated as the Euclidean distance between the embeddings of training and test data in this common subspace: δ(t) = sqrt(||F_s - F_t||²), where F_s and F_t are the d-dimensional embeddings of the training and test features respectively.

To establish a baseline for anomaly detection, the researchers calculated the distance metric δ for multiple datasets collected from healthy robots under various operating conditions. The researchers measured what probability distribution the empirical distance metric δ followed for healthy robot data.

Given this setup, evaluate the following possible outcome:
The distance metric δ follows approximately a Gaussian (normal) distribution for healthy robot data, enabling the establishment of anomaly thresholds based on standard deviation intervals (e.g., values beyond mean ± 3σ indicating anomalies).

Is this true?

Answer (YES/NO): NO